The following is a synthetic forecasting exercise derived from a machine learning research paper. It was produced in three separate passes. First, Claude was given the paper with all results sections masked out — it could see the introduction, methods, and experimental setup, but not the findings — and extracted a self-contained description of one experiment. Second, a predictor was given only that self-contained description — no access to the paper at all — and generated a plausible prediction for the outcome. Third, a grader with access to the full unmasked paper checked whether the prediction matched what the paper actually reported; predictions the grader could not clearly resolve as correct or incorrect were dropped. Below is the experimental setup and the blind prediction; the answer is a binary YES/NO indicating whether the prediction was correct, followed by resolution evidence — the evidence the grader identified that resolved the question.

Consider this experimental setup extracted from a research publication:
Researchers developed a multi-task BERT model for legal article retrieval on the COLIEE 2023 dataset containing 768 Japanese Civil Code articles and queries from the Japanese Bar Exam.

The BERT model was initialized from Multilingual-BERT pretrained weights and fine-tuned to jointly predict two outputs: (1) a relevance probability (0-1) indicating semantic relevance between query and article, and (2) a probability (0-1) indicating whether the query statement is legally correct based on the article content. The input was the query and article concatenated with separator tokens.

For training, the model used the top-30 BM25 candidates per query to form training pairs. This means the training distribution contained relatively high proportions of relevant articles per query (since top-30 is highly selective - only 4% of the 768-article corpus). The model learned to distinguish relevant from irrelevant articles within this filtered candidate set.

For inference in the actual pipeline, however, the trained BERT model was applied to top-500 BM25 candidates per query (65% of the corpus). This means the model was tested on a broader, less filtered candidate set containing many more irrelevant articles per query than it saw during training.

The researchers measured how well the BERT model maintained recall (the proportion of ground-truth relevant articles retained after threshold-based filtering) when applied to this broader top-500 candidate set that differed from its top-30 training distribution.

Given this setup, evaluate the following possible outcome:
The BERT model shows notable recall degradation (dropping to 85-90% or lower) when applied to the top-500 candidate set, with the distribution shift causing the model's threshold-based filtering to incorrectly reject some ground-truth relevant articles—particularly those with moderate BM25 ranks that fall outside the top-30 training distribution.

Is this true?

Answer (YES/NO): NO